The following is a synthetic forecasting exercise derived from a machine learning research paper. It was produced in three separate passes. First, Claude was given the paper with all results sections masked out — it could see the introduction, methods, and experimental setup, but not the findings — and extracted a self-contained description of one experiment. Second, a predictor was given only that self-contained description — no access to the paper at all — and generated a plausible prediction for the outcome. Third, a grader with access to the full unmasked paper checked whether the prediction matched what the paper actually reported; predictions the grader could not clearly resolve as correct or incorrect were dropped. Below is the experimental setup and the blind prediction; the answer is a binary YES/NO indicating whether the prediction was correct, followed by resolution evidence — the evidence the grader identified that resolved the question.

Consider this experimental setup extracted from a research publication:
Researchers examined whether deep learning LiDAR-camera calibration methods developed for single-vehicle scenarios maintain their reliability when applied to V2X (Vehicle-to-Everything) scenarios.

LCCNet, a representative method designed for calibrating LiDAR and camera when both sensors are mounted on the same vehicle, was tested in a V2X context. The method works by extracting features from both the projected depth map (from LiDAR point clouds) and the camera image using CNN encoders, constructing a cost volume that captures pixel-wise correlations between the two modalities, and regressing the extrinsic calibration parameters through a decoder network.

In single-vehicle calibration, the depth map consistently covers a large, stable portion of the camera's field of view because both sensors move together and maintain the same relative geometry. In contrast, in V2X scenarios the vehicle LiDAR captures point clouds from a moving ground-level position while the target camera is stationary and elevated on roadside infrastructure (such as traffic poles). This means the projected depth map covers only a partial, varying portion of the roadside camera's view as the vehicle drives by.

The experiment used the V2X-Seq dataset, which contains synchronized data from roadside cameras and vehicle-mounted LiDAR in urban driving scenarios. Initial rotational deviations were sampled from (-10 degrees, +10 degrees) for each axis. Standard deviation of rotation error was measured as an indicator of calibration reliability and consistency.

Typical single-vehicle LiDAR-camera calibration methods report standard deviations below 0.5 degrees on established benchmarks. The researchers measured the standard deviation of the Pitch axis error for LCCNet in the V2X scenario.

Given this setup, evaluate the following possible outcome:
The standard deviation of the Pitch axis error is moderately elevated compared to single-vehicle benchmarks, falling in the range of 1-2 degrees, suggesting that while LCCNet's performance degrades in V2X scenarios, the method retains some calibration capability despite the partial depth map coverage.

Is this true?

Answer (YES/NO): YES